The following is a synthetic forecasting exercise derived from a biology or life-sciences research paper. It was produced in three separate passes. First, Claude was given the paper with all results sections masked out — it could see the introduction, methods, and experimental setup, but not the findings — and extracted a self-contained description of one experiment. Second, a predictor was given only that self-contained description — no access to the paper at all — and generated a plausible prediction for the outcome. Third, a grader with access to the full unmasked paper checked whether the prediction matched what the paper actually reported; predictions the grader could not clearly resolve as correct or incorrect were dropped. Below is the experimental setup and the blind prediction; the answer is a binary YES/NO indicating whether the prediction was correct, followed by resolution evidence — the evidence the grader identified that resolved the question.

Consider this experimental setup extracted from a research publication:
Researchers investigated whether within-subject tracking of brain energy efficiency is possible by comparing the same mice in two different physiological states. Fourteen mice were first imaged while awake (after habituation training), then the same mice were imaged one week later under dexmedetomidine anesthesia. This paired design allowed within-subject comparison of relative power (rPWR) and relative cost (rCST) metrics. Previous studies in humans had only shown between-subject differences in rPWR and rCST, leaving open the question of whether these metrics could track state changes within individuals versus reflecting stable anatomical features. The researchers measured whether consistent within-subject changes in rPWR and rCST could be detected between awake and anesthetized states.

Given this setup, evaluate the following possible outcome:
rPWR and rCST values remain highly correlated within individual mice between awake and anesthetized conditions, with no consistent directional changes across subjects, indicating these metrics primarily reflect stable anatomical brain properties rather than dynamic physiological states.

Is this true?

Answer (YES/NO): NO